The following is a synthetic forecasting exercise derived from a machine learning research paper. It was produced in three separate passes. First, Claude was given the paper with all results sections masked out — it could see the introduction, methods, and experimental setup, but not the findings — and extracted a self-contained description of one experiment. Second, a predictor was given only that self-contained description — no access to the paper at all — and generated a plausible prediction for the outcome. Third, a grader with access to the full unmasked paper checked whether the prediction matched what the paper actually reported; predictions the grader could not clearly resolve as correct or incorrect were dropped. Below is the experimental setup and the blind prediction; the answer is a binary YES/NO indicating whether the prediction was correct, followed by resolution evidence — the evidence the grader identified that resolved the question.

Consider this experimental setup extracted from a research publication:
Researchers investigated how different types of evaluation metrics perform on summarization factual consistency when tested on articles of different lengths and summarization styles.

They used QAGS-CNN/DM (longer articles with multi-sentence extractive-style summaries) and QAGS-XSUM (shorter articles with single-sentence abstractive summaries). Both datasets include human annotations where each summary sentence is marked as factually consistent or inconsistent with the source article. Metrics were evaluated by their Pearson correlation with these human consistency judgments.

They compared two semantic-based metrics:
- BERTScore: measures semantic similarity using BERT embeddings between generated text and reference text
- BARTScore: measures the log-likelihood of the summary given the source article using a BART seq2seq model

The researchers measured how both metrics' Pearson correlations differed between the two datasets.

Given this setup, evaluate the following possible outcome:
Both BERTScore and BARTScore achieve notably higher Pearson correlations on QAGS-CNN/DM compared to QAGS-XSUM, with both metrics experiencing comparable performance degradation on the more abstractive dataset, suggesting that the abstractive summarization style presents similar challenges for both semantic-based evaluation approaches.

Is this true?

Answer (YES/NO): YES